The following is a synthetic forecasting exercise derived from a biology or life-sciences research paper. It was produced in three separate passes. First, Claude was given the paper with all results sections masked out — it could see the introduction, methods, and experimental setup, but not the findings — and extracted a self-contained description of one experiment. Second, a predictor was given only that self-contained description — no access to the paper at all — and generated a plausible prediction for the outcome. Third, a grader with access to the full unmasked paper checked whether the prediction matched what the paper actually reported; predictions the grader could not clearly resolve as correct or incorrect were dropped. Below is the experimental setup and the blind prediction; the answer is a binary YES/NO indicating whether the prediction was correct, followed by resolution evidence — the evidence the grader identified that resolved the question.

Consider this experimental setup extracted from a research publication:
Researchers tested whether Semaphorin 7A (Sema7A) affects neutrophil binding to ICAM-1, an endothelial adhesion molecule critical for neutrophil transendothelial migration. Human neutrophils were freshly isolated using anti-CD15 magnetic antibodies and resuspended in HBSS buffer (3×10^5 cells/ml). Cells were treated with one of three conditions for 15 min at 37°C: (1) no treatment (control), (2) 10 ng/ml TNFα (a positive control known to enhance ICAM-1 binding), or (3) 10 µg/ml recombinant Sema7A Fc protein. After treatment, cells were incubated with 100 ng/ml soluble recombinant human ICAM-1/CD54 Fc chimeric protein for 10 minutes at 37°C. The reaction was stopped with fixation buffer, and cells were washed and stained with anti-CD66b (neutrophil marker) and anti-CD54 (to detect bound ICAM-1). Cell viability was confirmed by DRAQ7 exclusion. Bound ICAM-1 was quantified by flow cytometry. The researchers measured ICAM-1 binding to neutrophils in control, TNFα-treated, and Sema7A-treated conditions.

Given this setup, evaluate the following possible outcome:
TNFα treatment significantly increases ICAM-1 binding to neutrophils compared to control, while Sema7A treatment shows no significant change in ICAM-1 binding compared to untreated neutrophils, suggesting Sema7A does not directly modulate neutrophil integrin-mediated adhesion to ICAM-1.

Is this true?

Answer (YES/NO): NO